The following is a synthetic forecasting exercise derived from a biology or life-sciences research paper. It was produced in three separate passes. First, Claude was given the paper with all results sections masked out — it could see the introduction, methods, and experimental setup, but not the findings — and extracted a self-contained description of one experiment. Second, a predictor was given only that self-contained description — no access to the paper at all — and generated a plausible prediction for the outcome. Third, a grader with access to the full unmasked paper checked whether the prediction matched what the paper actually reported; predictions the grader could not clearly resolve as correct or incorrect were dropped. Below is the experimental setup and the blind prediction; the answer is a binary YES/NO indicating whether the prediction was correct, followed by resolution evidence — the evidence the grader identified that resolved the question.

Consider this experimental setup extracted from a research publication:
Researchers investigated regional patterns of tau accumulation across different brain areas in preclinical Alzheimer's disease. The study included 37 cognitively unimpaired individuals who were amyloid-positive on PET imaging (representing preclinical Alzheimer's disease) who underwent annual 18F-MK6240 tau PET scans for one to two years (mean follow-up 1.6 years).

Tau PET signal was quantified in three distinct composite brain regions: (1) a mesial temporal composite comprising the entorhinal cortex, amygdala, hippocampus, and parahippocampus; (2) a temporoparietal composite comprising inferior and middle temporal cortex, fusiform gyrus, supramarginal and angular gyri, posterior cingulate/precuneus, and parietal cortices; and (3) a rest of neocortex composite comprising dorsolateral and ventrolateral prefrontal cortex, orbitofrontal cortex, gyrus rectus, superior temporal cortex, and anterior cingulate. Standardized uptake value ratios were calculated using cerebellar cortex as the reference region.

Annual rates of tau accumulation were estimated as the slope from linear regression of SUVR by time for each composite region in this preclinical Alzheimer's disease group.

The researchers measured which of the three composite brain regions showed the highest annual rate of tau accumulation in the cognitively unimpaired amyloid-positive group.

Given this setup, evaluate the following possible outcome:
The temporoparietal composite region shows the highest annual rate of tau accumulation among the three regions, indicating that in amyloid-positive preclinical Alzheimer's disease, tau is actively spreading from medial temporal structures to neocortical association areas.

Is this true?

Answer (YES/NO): NO